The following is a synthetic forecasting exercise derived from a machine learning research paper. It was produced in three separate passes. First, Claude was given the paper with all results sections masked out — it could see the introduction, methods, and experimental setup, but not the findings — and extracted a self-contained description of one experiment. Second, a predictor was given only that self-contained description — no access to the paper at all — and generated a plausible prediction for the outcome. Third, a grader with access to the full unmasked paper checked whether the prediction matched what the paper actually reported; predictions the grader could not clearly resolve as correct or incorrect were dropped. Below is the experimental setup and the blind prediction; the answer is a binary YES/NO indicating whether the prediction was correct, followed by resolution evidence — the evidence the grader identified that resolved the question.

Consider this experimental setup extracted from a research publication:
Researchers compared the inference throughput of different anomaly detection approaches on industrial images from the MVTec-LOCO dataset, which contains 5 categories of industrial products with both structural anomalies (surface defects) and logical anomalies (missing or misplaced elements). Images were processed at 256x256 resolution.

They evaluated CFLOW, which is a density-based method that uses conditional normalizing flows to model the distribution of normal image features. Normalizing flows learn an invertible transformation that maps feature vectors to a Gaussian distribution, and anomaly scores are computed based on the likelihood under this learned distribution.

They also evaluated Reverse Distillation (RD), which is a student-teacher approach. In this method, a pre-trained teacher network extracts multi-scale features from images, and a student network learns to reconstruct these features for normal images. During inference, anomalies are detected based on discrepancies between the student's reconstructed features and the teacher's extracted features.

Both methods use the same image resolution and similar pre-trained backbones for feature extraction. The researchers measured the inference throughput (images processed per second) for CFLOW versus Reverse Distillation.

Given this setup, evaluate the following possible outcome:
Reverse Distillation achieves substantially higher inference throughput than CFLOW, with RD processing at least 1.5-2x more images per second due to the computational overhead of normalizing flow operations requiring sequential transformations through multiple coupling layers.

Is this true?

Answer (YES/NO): YES